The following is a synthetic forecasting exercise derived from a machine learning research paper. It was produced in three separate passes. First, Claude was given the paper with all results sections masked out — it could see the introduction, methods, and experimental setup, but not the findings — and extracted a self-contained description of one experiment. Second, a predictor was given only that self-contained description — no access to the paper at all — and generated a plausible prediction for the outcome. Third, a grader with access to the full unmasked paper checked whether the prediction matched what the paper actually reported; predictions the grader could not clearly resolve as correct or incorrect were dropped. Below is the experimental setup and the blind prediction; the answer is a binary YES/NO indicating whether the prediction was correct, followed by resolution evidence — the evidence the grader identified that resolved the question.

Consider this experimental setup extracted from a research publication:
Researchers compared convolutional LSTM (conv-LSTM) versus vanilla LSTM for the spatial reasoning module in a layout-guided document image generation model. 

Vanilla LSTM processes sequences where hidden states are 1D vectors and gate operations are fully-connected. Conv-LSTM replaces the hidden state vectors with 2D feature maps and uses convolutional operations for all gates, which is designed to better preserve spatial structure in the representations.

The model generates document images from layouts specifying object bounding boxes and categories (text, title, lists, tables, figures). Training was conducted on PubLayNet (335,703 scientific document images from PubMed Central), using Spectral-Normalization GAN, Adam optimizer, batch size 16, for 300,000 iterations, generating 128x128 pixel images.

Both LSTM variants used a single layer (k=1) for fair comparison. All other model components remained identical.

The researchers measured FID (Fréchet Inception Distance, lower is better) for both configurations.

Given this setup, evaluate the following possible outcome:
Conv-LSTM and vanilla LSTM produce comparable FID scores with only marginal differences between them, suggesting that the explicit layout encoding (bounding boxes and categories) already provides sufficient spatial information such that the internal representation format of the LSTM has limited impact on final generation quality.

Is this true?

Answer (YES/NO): NO